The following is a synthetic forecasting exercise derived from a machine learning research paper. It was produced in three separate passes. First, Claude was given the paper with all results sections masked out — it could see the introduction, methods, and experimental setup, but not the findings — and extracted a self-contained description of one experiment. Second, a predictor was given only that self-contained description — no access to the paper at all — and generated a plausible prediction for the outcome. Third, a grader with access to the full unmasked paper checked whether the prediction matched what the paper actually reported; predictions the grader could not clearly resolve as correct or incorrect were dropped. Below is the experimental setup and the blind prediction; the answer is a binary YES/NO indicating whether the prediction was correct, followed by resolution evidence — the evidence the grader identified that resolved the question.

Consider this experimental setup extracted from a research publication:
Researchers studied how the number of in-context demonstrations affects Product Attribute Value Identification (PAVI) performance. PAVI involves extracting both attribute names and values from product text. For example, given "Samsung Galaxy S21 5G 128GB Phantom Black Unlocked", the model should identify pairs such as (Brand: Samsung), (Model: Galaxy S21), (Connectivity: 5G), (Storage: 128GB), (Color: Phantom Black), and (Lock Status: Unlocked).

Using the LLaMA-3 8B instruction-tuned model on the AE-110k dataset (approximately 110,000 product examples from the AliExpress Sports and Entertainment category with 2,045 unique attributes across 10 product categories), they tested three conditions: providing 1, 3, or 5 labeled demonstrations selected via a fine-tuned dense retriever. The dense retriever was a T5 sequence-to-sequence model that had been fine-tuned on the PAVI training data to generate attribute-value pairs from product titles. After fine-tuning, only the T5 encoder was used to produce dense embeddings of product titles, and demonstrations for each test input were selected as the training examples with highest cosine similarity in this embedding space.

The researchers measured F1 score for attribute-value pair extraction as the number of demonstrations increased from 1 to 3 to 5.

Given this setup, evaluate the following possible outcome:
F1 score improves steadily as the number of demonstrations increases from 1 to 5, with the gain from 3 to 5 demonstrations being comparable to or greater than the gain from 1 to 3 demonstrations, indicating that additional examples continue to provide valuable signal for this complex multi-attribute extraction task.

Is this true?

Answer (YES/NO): YES